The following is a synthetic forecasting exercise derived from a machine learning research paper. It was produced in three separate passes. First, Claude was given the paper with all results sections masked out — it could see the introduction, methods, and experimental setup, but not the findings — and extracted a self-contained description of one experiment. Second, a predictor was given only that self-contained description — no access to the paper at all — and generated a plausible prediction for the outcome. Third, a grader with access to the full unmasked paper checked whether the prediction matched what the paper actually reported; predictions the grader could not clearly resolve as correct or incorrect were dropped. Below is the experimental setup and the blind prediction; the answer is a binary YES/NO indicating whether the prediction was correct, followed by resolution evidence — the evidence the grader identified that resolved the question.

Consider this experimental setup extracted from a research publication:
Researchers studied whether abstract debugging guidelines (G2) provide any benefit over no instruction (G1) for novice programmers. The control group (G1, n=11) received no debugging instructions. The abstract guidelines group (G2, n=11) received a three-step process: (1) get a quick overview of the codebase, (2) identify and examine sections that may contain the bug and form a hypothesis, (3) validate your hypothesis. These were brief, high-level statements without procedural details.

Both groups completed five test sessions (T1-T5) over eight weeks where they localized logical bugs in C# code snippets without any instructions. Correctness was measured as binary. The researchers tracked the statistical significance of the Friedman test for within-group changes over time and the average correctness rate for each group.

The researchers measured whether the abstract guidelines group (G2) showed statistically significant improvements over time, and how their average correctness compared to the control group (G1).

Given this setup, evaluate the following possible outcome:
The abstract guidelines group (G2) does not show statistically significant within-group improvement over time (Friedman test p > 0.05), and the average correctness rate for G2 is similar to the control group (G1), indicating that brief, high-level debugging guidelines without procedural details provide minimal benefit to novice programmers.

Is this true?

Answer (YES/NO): YES